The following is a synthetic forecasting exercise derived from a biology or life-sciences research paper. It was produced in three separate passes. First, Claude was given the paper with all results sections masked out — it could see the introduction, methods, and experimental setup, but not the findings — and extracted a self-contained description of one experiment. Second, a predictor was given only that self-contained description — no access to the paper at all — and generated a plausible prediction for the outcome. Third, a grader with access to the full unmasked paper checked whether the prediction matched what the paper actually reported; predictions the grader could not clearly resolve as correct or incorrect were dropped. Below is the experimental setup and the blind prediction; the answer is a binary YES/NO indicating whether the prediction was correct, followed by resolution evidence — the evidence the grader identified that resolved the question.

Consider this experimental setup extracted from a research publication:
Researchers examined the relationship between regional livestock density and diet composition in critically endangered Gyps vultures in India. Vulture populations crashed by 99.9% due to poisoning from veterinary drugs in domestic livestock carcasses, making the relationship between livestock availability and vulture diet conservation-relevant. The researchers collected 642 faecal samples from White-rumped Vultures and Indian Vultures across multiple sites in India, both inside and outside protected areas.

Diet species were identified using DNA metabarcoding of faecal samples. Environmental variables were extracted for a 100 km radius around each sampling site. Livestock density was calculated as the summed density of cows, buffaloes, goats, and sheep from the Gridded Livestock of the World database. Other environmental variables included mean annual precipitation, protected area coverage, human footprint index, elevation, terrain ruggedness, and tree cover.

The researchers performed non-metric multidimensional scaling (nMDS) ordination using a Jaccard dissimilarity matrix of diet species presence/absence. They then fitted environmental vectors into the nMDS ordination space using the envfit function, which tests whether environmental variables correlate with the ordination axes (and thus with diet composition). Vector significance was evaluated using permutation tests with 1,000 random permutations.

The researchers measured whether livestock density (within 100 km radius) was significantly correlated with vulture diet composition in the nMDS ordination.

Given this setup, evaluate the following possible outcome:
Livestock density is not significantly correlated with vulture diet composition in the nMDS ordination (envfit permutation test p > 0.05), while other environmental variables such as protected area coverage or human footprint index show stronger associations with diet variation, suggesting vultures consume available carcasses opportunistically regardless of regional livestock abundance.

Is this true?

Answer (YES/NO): NO